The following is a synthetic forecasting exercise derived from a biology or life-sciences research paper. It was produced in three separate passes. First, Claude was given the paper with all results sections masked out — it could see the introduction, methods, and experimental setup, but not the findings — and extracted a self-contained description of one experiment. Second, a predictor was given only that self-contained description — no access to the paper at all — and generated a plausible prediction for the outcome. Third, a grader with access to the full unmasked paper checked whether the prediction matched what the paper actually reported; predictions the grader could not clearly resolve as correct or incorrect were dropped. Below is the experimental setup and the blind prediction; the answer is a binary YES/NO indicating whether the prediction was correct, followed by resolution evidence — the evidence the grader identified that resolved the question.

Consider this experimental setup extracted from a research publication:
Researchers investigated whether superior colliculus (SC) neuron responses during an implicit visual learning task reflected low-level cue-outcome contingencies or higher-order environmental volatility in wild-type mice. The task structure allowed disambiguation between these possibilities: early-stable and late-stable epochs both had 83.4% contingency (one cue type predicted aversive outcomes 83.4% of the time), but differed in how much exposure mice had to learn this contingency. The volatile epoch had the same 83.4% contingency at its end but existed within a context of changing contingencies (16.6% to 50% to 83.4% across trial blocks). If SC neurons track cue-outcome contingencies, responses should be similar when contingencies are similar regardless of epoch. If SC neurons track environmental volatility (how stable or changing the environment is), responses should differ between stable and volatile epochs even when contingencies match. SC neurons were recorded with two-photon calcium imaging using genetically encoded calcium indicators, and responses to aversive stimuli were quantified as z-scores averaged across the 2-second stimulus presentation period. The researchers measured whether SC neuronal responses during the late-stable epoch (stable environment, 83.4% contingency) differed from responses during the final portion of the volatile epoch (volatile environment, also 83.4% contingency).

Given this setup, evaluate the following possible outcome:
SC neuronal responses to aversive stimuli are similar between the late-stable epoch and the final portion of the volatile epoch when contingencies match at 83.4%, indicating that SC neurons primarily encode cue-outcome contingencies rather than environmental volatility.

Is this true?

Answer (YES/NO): NO